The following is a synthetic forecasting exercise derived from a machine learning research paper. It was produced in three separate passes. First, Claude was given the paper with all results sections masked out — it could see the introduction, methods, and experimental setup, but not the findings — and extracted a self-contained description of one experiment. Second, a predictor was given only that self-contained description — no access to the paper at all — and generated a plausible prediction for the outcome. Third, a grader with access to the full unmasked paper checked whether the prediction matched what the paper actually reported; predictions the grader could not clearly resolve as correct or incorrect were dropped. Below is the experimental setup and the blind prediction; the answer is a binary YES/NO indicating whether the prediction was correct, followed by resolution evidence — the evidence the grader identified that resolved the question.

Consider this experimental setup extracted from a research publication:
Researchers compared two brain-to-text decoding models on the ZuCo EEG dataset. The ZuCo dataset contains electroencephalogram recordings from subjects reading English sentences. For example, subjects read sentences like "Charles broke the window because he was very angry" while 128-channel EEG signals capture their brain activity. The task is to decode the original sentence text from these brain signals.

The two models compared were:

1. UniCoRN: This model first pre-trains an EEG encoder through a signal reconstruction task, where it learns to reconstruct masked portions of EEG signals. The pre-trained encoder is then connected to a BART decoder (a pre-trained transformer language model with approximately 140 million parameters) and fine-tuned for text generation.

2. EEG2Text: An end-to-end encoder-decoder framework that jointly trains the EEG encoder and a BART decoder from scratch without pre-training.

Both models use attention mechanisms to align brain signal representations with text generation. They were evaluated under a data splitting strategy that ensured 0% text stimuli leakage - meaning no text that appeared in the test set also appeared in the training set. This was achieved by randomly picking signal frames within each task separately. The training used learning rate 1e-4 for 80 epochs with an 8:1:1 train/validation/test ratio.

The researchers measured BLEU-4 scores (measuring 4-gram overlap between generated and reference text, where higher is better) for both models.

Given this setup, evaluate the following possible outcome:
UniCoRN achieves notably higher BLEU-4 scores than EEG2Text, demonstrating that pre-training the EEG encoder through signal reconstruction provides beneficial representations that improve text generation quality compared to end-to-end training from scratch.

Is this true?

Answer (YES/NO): NO